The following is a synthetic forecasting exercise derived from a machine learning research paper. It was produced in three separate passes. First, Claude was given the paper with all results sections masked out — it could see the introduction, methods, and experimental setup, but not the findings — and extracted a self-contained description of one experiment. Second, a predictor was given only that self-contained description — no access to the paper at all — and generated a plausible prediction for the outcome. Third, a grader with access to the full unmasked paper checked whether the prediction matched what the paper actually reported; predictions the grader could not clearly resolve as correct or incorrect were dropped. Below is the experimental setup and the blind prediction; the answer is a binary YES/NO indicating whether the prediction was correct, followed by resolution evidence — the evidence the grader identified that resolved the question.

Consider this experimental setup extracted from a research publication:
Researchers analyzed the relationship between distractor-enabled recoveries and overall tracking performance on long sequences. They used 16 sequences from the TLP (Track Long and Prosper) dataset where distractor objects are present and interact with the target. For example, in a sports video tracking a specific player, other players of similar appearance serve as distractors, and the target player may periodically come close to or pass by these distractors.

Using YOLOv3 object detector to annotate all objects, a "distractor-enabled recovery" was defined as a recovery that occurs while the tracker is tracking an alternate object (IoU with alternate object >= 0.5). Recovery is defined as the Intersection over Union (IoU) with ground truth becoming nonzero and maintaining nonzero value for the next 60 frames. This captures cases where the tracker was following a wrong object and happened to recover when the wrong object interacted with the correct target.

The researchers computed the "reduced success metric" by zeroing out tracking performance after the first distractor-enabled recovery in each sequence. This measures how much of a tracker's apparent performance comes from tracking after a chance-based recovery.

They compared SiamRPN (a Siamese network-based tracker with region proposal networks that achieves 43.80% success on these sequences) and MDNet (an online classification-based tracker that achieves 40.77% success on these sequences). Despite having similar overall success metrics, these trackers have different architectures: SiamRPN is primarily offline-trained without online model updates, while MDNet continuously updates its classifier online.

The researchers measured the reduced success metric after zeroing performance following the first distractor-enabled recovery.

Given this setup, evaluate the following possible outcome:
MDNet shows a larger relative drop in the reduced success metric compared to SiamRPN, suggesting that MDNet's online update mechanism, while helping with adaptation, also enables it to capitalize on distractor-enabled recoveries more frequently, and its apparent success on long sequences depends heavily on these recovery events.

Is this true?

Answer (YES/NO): NO